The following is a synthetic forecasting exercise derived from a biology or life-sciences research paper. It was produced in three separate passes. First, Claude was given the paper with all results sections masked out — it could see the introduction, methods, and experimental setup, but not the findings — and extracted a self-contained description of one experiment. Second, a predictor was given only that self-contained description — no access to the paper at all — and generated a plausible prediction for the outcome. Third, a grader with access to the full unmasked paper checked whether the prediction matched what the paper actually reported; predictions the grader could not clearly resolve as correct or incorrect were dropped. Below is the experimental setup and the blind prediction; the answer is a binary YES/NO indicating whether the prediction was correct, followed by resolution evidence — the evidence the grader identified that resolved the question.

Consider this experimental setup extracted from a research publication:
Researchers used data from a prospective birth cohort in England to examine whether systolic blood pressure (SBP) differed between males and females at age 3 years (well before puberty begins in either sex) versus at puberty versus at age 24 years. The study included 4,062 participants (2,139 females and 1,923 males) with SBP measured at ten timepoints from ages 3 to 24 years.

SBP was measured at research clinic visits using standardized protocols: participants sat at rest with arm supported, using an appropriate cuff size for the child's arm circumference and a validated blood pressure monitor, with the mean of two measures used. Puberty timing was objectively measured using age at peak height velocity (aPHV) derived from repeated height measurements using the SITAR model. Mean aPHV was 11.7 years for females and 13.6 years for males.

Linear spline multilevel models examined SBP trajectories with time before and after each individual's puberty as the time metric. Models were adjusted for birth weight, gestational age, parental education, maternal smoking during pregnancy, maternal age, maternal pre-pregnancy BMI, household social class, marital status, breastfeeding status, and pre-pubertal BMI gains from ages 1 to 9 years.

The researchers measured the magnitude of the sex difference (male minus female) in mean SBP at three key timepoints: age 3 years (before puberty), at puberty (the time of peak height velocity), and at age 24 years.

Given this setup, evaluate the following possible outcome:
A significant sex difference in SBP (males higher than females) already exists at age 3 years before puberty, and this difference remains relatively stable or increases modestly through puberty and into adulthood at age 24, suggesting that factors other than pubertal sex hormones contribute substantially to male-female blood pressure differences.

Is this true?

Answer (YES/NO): NO